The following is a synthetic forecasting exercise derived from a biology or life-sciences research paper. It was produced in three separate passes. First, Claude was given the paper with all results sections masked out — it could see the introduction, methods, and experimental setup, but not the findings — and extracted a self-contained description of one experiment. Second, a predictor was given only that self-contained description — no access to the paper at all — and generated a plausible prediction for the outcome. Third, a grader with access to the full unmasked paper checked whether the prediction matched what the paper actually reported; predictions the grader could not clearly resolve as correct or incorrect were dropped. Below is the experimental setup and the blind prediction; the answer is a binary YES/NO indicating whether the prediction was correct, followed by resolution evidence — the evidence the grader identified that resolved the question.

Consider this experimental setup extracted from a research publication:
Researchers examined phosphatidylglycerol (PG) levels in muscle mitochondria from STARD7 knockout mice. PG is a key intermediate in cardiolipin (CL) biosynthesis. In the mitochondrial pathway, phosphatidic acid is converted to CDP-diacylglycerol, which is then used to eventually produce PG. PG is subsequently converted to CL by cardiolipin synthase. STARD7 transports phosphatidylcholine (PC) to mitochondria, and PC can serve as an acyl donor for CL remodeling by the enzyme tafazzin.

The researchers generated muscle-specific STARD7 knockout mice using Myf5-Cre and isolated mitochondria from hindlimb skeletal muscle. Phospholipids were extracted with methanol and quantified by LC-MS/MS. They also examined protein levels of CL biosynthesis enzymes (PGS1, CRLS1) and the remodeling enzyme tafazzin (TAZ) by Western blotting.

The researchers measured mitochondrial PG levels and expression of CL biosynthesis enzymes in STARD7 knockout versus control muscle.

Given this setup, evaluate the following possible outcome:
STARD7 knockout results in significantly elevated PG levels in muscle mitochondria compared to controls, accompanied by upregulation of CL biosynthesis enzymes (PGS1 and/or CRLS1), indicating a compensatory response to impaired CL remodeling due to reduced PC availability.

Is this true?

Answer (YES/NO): NO